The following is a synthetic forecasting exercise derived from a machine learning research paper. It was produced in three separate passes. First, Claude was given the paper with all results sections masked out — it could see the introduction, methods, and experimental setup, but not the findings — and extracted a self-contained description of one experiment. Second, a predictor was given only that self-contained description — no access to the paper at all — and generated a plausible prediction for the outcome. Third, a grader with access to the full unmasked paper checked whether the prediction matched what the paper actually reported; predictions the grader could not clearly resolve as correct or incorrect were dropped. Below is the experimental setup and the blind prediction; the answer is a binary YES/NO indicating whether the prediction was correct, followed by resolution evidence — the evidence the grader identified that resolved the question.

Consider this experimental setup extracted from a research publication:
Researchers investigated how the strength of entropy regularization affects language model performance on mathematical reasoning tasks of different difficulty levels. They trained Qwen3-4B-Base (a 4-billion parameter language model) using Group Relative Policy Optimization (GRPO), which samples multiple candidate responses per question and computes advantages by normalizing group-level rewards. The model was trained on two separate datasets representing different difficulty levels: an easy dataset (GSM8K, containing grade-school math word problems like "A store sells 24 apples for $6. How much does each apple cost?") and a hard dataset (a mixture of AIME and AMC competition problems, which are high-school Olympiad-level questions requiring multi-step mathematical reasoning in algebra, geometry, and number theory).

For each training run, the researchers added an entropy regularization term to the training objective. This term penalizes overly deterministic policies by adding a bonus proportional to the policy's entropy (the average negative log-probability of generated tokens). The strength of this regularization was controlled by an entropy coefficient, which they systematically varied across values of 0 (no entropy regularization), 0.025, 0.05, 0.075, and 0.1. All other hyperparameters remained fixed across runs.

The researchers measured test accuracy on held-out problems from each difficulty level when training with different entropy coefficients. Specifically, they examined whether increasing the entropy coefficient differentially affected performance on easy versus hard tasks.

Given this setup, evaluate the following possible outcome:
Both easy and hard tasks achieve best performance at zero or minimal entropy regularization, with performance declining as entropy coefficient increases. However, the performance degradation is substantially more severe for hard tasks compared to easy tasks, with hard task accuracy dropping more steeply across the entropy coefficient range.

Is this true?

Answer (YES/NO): NO